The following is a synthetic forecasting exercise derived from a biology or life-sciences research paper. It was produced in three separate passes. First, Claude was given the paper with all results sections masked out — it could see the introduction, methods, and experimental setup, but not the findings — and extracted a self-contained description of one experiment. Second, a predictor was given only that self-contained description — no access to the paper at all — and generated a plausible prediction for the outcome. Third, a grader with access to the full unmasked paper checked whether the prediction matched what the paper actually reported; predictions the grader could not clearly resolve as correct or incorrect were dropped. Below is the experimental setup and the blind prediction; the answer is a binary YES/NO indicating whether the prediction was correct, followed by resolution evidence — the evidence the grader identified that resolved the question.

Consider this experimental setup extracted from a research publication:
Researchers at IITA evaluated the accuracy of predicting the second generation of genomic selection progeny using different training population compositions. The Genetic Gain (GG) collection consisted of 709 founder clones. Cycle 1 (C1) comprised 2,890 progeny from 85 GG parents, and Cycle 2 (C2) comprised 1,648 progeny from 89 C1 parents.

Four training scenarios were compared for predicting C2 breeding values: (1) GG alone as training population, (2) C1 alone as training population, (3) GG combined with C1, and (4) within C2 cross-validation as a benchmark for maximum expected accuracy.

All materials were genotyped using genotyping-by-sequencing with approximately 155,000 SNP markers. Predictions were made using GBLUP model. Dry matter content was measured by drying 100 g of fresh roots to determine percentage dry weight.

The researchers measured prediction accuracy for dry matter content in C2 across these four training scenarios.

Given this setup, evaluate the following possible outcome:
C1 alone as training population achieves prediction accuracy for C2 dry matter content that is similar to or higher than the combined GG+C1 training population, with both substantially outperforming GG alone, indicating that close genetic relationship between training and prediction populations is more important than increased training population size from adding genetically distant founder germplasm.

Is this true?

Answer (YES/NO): YES